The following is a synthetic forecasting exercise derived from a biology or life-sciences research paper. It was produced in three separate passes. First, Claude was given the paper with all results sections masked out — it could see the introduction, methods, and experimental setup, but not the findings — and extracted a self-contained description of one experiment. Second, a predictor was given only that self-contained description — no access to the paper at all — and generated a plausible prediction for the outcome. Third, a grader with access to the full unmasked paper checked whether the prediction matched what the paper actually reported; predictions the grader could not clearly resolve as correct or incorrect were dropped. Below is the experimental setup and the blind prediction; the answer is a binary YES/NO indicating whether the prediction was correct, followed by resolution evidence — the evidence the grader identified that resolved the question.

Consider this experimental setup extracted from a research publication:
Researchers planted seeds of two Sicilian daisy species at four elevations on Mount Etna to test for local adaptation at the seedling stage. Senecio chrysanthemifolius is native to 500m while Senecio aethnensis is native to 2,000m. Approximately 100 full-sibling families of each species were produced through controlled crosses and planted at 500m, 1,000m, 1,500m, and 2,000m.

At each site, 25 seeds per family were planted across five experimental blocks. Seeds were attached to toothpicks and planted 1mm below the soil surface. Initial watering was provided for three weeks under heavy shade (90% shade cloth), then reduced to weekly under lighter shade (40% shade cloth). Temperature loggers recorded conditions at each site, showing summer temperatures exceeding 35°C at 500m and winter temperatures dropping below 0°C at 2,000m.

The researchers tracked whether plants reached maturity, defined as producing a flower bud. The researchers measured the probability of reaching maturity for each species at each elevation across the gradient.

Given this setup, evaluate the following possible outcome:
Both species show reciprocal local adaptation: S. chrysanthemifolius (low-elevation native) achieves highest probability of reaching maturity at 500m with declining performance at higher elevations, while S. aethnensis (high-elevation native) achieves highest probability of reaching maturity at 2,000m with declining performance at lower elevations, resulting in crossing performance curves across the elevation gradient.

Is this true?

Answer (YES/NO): NO